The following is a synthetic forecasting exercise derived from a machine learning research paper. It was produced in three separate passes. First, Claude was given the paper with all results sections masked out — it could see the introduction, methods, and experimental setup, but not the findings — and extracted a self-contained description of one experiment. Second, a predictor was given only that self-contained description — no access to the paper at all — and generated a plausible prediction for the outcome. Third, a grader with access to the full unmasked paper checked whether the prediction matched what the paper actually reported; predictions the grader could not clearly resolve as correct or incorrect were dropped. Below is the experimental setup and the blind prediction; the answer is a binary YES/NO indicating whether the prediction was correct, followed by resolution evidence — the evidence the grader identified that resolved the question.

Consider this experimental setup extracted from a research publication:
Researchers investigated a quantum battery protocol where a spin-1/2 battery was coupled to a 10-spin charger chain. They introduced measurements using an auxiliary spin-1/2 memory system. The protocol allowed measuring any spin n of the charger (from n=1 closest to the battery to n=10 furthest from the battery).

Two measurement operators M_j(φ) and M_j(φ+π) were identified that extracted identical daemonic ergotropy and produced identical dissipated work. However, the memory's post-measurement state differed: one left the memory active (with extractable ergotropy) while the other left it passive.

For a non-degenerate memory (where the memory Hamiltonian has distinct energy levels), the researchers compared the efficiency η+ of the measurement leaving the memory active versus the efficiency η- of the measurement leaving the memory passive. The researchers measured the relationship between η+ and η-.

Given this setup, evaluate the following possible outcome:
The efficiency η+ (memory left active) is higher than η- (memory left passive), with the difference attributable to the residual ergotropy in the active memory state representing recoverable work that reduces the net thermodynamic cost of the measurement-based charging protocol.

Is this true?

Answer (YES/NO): YES